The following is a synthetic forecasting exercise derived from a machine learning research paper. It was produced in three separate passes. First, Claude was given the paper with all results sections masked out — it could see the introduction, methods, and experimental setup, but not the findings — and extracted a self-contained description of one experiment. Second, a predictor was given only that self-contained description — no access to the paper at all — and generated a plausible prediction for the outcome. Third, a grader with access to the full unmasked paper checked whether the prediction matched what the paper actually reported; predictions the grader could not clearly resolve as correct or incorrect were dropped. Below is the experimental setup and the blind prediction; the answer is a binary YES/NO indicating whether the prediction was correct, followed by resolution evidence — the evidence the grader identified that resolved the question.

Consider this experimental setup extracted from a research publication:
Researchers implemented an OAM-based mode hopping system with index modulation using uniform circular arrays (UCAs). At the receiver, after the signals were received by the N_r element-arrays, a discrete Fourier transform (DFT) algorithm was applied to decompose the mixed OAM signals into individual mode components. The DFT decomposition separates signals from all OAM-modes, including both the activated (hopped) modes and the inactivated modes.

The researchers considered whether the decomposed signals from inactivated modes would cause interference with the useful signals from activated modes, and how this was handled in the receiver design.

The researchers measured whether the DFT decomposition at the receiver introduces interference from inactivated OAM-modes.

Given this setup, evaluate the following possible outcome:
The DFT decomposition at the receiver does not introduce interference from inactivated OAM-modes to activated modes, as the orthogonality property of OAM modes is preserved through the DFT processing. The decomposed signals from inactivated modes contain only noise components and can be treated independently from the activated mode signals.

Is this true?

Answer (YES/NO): NO